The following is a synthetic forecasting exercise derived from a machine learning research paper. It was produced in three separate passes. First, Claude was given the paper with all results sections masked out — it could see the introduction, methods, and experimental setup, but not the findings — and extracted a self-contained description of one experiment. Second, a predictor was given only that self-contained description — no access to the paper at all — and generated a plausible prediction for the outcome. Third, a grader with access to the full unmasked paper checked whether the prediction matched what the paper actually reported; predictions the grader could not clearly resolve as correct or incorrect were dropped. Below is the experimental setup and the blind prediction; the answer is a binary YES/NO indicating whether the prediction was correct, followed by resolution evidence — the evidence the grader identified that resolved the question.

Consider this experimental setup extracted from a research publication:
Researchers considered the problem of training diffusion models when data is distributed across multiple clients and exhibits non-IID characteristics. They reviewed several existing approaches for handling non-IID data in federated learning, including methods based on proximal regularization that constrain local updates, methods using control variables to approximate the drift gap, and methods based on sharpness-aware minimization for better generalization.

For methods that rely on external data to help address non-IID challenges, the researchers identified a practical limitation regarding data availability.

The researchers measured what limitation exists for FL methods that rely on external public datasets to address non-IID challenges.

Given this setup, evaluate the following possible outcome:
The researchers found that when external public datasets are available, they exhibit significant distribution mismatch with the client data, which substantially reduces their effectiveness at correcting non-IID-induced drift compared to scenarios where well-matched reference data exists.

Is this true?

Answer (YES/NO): NO